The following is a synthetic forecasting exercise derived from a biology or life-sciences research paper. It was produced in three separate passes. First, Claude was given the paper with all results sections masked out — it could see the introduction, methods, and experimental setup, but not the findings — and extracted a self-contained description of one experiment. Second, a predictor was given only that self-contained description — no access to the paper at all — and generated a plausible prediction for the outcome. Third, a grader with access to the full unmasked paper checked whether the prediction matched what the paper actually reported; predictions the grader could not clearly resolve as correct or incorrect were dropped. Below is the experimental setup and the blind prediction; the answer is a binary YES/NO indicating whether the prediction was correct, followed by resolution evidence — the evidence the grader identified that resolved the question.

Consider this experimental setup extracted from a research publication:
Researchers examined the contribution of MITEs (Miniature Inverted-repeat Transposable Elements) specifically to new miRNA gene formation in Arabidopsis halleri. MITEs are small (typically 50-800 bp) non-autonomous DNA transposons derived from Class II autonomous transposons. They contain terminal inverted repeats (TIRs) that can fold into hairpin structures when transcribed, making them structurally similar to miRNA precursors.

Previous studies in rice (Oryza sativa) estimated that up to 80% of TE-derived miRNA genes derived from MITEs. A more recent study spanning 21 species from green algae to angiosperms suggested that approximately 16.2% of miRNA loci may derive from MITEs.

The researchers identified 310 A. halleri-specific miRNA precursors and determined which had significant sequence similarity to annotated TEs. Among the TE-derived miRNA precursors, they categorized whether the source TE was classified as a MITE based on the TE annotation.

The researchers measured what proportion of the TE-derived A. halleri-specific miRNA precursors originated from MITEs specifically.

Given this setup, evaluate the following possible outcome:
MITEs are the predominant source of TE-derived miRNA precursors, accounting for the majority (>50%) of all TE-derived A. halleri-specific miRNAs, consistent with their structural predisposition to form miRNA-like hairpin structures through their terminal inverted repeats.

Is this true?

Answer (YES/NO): NO